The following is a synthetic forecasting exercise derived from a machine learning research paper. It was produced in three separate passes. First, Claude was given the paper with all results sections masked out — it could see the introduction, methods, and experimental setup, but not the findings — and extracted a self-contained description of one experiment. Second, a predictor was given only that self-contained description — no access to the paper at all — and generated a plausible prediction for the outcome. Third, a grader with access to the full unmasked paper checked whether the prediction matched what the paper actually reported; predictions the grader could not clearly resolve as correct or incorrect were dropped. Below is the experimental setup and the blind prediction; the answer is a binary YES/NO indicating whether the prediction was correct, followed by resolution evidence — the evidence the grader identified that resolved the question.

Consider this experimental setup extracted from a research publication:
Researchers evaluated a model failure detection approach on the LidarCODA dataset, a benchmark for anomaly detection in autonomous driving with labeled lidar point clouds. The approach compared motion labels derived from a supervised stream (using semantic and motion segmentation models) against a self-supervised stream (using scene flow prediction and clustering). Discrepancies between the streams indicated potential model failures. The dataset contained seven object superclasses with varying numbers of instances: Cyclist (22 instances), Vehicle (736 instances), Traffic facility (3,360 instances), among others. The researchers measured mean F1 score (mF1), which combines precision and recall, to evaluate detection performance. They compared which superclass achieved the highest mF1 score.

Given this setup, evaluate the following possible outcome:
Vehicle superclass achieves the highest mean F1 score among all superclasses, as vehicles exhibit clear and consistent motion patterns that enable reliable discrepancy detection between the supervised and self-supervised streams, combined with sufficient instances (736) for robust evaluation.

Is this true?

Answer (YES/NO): NO